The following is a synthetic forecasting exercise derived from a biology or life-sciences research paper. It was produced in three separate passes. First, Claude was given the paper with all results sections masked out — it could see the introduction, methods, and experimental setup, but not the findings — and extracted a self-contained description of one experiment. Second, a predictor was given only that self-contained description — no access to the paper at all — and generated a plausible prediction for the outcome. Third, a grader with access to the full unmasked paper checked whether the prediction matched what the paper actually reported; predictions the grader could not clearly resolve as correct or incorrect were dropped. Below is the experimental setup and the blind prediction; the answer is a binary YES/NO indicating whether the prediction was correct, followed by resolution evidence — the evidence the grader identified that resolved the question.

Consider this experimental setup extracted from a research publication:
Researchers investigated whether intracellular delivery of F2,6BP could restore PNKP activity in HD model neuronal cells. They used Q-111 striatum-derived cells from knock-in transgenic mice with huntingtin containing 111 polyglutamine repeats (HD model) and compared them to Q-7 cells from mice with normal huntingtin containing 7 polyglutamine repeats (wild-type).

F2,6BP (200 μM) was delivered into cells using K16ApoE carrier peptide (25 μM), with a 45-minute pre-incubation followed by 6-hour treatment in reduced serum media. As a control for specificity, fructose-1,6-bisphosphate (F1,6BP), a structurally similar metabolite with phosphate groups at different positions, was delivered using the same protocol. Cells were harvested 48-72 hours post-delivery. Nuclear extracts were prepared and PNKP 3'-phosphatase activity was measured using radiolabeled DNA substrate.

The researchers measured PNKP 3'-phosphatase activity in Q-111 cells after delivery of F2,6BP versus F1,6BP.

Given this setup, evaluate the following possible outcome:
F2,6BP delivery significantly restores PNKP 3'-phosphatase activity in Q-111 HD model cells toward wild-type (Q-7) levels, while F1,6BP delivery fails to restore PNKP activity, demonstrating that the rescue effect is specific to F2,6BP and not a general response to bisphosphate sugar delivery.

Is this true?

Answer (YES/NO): YES